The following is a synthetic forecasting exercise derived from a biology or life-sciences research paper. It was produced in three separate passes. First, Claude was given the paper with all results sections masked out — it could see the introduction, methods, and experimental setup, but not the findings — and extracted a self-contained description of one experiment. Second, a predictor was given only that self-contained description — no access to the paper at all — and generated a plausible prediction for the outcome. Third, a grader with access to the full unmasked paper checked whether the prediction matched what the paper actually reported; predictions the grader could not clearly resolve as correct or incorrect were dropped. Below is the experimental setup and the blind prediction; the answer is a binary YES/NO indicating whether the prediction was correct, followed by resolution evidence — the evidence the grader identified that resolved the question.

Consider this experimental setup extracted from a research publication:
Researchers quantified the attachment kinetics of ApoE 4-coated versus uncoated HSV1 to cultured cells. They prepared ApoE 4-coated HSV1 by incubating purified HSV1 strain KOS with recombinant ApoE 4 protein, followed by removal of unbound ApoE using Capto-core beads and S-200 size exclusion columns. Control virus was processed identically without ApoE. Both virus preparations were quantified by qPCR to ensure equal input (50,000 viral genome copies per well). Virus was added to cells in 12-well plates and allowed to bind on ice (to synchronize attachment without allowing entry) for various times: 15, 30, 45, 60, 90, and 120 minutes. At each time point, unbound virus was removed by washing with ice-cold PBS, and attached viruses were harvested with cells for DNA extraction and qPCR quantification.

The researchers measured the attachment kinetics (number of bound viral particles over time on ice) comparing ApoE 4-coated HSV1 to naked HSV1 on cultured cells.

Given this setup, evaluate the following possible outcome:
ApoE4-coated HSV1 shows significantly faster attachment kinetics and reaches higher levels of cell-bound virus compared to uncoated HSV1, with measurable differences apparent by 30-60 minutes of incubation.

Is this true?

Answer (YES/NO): YES